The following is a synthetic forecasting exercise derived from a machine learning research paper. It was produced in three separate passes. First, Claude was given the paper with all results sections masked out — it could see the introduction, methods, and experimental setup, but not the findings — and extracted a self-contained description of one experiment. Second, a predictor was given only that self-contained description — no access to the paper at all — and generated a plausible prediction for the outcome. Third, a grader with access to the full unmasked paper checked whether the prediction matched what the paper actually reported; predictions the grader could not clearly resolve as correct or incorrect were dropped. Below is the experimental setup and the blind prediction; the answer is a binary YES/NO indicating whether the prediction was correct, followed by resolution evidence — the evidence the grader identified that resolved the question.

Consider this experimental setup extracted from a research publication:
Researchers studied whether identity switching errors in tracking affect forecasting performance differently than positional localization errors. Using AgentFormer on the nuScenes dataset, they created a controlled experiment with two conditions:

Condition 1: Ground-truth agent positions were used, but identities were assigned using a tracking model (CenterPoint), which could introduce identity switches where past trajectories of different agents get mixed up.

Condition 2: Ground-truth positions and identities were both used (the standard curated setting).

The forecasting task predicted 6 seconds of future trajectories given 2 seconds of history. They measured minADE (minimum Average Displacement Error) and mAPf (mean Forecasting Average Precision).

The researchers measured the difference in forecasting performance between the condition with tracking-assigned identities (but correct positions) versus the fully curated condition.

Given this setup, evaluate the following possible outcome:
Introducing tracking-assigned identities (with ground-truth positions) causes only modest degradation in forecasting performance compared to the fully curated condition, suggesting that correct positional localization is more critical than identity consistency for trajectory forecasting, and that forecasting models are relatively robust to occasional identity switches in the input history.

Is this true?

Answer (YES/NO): YES